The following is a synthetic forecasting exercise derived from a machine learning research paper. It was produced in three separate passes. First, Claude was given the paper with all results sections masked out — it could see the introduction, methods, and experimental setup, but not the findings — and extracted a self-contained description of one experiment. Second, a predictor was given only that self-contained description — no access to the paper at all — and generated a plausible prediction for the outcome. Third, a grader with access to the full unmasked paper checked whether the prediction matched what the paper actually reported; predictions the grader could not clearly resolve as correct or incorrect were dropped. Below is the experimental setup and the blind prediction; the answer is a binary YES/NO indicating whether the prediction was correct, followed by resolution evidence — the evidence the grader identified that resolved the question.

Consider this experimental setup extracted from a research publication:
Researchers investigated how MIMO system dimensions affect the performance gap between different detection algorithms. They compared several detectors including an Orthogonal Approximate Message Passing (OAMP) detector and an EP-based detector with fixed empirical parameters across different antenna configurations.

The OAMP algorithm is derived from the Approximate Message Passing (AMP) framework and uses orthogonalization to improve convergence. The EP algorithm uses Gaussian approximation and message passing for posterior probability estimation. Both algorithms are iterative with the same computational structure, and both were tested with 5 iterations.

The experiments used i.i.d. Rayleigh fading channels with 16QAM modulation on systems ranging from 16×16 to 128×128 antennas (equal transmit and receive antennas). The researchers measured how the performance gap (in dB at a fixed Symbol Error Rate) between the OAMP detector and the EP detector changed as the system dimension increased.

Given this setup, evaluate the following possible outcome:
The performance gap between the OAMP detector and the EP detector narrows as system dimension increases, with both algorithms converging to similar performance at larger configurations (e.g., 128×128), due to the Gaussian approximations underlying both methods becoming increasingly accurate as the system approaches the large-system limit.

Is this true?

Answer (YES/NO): YES